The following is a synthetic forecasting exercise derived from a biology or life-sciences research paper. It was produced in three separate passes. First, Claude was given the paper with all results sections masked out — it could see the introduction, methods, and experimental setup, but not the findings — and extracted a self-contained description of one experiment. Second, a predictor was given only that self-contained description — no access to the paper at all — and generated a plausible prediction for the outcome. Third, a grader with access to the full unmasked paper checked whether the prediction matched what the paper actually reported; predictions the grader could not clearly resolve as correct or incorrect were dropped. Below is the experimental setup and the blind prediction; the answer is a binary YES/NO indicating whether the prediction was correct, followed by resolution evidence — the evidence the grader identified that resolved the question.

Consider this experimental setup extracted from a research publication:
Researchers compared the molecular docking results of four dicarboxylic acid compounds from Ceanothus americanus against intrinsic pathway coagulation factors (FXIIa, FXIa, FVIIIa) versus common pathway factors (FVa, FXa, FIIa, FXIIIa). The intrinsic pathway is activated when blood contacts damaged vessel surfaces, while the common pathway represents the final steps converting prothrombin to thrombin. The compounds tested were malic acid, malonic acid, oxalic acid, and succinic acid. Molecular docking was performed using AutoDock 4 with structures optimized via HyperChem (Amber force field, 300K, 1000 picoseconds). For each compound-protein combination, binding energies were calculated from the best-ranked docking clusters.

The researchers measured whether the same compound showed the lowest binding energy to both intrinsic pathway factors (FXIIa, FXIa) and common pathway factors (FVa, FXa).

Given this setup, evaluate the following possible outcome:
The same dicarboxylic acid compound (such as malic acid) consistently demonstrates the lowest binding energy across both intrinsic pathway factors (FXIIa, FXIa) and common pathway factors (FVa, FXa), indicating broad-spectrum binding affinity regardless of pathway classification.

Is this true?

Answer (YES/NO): NO